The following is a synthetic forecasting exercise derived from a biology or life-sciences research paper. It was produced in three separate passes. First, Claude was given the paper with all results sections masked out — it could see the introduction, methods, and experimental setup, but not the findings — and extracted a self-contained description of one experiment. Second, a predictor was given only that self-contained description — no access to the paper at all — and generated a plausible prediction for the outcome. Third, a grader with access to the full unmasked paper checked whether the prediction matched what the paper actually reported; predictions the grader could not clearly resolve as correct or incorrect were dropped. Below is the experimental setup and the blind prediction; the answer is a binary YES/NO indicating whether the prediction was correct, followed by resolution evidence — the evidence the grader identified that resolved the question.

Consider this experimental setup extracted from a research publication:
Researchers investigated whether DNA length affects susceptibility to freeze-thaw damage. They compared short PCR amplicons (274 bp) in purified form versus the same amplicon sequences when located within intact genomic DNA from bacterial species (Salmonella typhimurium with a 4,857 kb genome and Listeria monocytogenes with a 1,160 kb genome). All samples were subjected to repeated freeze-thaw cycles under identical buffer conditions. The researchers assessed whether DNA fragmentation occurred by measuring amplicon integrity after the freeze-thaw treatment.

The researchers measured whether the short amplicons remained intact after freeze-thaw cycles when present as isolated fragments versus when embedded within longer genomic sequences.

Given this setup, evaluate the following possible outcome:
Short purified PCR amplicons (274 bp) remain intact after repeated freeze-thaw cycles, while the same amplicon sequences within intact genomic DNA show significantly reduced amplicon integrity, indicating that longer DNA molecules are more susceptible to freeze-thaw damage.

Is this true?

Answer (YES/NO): YES